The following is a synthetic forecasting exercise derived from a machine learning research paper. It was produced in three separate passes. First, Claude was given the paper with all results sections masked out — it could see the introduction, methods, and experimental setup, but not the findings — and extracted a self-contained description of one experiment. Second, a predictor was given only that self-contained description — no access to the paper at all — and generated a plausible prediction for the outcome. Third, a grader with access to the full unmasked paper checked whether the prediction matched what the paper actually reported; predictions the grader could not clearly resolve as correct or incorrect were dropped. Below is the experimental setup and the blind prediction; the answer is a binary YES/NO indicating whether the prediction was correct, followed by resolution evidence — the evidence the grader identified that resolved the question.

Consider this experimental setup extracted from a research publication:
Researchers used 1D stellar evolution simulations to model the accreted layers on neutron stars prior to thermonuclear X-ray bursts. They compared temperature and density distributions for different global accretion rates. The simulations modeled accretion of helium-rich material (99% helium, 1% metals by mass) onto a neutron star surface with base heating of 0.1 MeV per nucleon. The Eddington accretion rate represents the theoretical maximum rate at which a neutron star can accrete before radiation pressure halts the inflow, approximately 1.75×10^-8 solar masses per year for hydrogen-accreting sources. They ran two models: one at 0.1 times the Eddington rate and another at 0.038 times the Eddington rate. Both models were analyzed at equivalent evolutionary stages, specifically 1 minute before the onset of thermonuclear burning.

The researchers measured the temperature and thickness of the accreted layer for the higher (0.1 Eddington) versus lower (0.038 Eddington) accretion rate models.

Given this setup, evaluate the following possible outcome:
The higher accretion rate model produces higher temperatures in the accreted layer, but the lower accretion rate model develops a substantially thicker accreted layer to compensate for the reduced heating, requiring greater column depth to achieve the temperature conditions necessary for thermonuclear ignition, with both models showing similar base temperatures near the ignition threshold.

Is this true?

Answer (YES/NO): NO